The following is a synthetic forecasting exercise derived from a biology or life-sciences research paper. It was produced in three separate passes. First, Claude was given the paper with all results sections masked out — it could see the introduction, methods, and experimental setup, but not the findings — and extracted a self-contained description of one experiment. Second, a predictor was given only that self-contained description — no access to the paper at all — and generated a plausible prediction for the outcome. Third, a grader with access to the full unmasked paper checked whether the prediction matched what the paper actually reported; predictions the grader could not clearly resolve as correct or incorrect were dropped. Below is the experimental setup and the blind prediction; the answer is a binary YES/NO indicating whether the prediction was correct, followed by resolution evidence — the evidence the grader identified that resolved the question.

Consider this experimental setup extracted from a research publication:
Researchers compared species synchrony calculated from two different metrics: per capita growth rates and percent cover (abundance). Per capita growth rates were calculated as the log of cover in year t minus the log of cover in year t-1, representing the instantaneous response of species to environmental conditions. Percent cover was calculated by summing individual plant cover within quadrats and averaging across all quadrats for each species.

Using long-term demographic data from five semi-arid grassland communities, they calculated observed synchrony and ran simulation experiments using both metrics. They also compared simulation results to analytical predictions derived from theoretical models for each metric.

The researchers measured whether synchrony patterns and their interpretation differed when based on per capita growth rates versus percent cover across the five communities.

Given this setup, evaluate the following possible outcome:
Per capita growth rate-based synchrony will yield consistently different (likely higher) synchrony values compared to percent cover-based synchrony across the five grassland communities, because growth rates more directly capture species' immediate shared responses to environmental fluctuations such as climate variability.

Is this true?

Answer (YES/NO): NO